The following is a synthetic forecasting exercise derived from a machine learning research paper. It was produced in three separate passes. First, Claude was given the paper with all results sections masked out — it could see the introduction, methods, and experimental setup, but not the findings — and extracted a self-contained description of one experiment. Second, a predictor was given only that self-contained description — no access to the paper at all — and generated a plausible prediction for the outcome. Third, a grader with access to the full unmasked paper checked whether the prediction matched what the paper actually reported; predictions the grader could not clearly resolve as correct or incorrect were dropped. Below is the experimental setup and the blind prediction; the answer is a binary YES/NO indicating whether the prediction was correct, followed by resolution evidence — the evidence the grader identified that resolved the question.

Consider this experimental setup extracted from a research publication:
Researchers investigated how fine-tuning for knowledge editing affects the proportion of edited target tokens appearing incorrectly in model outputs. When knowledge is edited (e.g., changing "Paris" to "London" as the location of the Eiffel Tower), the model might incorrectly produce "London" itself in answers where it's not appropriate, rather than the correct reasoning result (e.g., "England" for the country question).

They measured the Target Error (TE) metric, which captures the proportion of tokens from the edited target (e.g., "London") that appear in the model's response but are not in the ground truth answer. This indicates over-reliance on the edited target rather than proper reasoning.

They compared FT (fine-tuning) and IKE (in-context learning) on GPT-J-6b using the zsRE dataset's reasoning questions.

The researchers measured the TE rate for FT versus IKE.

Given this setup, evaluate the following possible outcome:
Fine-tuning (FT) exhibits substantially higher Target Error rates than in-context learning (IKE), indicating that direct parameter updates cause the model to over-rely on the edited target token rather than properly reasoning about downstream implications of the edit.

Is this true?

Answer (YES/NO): NO